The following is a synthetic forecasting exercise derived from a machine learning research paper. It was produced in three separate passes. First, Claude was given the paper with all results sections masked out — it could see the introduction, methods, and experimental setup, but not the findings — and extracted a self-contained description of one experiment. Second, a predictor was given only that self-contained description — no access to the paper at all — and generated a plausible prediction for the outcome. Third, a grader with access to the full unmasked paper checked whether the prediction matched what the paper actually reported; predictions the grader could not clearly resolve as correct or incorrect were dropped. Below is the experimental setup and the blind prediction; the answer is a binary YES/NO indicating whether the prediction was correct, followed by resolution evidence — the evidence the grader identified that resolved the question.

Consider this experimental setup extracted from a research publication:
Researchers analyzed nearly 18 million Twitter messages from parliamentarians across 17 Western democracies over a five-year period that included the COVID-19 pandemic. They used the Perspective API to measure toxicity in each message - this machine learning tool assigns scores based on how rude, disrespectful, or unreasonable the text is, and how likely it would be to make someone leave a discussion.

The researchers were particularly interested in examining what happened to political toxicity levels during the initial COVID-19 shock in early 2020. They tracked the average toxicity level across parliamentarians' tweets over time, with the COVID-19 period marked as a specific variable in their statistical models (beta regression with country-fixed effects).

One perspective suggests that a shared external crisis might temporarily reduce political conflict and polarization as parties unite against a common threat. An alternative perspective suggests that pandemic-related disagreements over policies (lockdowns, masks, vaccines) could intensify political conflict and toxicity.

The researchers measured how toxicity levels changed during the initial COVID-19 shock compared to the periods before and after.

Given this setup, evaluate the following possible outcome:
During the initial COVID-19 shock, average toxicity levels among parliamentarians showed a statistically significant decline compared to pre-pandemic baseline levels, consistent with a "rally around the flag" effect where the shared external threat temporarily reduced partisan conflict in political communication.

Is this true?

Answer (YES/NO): YES